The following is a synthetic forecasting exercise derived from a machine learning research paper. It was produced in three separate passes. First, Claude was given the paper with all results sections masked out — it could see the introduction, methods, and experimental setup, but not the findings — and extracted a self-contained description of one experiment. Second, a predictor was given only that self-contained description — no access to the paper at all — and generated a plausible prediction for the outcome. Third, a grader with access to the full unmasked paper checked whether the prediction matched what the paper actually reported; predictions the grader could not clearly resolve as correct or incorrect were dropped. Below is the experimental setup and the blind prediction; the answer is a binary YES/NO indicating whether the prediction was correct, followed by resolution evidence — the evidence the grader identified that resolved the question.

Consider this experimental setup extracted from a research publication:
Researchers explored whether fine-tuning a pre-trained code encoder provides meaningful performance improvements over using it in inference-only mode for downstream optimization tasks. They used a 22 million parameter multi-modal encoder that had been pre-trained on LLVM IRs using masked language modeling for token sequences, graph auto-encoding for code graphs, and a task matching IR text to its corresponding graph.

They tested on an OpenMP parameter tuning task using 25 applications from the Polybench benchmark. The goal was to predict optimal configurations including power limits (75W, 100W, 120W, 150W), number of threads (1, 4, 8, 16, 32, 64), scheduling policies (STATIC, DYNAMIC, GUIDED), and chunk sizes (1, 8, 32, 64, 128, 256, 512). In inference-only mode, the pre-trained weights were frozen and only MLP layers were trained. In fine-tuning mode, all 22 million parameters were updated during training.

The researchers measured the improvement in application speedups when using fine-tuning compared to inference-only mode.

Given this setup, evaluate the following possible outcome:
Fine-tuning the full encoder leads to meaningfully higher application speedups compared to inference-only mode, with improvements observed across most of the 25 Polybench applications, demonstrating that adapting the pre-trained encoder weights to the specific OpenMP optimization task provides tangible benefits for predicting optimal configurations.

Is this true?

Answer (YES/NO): NO